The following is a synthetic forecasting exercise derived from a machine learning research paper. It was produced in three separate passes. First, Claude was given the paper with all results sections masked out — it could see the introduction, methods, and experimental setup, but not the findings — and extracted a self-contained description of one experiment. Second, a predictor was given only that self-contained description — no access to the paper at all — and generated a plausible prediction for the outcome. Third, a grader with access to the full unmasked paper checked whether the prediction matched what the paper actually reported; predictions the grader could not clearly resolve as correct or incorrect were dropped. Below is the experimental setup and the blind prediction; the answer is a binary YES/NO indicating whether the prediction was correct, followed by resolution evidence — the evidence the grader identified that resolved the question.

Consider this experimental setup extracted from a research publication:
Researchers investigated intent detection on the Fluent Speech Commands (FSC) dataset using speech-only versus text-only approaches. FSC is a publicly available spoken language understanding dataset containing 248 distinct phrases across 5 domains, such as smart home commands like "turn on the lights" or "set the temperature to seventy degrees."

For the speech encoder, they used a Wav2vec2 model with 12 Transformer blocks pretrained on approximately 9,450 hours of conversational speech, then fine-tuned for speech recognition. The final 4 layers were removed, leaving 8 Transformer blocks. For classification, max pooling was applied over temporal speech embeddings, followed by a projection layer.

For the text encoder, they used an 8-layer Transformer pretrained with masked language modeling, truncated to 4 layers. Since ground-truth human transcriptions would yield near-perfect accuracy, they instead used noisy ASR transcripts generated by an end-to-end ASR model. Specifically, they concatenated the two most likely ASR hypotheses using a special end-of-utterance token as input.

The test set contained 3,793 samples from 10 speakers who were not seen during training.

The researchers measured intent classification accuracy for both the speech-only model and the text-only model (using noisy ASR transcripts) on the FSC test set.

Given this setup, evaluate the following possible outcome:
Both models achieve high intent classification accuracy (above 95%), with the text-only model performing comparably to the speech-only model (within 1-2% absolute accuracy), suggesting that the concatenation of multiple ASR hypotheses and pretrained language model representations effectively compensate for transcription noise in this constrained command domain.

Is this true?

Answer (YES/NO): YES